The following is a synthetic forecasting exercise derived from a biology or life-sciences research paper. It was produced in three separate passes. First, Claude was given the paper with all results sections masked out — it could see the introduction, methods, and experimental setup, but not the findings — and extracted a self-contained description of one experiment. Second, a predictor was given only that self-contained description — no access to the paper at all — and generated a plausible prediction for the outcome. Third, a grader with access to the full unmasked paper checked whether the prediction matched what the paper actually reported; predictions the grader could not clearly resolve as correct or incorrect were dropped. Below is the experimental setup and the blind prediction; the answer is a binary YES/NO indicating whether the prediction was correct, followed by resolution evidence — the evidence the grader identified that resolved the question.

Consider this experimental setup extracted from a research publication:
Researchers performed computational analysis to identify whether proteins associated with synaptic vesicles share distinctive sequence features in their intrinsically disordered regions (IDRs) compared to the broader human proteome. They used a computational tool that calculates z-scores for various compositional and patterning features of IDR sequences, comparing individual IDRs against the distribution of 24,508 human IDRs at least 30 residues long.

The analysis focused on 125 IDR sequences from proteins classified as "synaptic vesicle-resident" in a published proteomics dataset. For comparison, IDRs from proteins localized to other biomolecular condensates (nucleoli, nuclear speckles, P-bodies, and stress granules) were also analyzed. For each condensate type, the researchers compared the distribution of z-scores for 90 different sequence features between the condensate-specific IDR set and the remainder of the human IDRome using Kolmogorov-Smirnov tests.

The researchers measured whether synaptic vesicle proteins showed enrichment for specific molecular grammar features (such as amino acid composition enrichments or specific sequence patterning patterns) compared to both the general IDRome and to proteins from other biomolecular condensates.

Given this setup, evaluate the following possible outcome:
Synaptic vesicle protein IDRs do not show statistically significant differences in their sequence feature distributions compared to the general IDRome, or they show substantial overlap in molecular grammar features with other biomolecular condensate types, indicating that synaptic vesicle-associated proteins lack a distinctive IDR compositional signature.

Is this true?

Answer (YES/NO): NO